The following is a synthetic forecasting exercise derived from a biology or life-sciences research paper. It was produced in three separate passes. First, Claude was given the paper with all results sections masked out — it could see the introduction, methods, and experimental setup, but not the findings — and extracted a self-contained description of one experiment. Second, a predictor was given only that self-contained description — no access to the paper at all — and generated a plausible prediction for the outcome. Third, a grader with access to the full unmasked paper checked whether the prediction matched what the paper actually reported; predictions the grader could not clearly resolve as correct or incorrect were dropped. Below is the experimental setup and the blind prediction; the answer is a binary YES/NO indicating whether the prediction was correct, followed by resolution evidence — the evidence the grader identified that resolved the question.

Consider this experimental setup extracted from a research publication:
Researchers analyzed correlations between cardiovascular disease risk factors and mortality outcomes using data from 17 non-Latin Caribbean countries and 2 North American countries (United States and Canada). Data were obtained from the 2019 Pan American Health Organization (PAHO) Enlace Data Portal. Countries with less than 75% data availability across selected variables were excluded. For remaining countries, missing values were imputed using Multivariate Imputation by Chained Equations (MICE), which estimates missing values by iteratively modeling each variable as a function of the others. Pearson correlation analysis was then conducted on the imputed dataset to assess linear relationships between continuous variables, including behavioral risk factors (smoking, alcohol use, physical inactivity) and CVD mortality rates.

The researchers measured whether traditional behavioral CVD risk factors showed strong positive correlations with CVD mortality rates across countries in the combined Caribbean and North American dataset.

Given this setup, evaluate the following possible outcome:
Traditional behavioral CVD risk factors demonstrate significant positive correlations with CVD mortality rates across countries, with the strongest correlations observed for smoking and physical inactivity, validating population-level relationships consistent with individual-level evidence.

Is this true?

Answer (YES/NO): NO